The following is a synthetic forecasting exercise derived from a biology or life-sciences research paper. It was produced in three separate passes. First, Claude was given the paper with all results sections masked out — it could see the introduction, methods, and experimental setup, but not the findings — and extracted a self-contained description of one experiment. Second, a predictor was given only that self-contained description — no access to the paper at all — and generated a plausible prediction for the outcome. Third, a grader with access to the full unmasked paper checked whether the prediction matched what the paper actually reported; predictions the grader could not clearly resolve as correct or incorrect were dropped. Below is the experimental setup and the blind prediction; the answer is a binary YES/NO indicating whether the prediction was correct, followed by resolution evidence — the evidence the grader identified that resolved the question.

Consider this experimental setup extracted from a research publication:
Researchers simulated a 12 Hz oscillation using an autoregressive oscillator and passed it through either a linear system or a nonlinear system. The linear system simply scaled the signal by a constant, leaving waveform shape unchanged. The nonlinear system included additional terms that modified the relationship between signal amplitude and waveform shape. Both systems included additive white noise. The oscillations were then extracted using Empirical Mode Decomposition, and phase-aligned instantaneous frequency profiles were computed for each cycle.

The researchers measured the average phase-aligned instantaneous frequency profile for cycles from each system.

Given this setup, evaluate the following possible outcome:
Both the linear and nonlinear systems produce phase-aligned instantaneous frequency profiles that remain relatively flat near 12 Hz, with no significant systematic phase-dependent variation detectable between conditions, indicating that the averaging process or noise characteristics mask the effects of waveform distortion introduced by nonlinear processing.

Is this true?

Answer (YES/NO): NO